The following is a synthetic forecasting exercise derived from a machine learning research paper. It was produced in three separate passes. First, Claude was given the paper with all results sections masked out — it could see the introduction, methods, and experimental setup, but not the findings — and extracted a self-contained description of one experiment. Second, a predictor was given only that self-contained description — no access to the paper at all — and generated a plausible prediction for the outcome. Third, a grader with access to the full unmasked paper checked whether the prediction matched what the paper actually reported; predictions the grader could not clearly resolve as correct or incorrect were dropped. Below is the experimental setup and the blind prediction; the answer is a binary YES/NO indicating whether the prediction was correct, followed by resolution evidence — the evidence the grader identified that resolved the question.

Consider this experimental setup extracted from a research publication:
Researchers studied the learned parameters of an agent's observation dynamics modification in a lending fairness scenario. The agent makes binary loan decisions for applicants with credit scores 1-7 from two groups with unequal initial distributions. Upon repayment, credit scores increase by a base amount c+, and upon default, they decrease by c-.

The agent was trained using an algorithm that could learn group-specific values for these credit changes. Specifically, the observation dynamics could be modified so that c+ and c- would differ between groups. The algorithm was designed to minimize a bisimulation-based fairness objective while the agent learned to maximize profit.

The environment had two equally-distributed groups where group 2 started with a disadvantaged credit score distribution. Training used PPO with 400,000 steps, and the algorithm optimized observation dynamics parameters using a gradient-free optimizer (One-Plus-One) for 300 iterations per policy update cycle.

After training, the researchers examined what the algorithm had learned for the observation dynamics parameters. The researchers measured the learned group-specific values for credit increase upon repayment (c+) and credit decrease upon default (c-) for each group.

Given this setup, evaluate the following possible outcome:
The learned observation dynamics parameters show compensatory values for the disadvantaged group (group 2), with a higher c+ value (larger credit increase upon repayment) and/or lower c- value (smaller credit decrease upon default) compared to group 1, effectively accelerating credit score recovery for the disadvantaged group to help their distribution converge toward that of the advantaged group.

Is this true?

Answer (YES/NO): YES